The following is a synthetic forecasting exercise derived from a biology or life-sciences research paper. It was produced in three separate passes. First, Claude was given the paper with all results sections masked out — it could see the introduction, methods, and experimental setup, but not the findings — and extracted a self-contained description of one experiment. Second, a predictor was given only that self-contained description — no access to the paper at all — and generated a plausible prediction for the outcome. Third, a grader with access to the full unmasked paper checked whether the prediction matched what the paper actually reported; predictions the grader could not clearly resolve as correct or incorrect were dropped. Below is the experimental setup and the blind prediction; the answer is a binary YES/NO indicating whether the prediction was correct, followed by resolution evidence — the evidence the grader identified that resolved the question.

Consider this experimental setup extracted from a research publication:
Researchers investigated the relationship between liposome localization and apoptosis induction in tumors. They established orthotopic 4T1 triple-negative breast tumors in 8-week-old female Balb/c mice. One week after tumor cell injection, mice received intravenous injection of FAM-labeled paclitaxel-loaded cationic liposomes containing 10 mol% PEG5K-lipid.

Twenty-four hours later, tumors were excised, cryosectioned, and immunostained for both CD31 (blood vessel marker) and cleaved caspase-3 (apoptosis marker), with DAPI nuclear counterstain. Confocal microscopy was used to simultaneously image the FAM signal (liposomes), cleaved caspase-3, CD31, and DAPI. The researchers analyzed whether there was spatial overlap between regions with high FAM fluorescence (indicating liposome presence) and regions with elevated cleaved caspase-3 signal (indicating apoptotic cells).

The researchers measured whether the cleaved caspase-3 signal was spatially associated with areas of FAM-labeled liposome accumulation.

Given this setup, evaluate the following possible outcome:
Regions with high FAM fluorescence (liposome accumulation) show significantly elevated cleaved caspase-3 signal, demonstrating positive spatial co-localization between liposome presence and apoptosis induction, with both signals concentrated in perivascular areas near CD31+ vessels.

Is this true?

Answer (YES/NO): NO